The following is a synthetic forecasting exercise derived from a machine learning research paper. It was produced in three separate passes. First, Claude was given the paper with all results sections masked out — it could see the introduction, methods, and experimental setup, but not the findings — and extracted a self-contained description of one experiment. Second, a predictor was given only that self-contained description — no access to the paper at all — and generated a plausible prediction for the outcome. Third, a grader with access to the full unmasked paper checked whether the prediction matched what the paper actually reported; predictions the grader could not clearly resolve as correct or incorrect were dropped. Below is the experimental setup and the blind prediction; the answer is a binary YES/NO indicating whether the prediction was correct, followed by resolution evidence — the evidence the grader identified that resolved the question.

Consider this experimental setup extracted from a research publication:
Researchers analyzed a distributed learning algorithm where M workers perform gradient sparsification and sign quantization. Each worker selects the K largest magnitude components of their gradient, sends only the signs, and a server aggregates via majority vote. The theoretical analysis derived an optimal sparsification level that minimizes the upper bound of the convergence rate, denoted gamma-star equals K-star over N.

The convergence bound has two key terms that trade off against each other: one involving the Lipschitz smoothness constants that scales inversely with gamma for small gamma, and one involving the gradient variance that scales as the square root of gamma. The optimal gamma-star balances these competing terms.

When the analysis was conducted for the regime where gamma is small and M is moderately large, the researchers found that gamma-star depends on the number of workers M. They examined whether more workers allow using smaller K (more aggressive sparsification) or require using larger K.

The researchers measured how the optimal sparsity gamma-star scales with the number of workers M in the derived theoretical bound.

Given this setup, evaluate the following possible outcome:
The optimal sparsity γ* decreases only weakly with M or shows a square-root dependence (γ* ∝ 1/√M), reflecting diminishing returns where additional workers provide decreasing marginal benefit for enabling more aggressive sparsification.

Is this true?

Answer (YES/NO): NO